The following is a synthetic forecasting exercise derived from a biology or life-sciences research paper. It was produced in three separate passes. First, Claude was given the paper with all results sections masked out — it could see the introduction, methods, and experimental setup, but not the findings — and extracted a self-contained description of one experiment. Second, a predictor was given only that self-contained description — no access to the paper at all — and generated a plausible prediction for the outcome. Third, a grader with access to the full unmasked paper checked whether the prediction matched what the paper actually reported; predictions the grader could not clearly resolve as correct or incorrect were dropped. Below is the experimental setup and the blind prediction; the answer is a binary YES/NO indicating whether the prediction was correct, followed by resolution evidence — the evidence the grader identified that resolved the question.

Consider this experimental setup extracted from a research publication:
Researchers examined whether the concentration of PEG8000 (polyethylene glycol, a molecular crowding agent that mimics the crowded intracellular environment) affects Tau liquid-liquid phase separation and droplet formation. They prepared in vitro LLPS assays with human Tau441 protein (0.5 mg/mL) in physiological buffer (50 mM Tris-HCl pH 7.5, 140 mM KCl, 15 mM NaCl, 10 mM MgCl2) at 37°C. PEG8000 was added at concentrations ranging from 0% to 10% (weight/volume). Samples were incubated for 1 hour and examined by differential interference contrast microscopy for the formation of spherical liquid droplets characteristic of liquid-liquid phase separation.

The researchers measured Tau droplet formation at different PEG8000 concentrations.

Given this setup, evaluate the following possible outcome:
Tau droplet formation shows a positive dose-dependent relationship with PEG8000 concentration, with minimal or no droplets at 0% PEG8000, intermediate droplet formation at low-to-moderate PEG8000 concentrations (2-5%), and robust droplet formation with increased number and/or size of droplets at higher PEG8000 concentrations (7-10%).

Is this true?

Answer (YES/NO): NO